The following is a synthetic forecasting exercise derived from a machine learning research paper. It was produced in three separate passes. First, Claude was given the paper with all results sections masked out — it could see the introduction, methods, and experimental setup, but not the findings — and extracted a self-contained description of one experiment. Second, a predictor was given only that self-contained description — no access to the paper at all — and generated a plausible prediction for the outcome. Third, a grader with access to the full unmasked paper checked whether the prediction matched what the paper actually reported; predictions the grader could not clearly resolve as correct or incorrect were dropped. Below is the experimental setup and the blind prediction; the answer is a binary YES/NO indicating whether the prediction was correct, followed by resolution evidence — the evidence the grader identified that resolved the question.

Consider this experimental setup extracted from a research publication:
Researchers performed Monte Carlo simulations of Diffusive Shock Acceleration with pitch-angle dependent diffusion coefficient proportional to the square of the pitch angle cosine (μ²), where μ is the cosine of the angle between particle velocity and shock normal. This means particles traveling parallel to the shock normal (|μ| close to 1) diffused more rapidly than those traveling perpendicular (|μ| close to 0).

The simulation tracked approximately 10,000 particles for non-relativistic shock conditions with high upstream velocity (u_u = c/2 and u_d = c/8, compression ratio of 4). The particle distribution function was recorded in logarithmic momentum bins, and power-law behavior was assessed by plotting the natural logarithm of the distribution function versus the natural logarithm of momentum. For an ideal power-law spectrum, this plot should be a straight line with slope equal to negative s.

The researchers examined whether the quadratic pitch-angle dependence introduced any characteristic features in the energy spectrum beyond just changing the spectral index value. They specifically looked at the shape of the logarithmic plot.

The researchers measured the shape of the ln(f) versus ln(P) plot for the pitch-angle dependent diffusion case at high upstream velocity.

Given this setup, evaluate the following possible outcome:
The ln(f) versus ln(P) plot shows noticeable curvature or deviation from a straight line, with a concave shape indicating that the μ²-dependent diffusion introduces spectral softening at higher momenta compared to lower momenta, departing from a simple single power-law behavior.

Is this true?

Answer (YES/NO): NO